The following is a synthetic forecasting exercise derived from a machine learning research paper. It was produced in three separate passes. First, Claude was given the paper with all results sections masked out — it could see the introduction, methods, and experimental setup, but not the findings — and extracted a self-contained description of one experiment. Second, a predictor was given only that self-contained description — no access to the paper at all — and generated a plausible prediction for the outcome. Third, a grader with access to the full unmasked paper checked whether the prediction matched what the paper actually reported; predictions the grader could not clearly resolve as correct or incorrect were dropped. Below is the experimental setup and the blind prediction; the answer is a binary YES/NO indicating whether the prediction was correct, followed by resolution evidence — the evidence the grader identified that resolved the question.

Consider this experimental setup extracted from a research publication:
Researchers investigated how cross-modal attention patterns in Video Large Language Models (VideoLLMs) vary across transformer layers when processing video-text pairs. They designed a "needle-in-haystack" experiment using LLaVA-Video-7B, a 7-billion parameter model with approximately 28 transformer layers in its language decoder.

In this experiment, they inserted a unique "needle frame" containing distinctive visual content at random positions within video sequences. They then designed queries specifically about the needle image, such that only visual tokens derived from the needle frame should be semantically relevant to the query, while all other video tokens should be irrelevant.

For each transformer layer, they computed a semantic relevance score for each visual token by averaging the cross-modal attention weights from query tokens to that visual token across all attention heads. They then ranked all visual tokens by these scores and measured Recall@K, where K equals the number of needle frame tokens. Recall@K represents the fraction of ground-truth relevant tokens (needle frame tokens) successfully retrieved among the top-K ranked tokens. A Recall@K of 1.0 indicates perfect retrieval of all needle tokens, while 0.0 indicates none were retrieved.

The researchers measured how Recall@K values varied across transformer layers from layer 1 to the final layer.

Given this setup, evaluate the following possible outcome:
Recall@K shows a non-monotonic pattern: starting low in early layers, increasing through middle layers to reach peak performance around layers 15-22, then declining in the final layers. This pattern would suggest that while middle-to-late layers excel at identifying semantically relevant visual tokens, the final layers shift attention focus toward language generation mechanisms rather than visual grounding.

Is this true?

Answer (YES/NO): YES